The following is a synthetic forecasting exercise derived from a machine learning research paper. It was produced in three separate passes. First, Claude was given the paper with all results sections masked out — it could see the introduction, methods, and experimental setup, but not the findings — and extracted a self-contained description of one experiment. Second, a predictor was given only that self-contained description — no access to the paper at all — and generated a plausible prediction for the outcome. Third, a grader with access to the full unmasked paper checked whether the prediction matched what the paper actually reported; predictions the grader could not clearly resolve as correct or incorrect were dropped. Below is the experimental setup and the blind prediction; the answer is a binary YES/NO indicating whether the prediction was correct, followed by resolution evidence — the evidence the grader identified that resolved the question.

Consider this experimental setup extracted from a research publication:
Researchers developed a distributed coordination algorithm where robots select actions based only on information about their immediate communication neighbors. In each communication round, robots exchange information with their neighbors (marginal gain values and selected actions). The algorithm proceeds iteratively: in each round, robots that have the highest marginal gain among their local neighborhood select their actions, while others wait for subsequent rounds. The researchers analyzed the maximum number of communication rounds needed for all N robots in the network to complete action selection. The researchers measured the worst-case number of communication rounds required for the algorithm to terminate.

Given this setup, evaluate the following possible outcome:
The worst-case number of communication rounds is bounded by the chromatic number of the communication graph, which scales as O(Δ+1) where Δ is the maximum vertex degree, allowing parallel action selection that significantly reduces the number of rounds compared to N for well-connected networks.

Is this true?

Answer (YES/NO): NO